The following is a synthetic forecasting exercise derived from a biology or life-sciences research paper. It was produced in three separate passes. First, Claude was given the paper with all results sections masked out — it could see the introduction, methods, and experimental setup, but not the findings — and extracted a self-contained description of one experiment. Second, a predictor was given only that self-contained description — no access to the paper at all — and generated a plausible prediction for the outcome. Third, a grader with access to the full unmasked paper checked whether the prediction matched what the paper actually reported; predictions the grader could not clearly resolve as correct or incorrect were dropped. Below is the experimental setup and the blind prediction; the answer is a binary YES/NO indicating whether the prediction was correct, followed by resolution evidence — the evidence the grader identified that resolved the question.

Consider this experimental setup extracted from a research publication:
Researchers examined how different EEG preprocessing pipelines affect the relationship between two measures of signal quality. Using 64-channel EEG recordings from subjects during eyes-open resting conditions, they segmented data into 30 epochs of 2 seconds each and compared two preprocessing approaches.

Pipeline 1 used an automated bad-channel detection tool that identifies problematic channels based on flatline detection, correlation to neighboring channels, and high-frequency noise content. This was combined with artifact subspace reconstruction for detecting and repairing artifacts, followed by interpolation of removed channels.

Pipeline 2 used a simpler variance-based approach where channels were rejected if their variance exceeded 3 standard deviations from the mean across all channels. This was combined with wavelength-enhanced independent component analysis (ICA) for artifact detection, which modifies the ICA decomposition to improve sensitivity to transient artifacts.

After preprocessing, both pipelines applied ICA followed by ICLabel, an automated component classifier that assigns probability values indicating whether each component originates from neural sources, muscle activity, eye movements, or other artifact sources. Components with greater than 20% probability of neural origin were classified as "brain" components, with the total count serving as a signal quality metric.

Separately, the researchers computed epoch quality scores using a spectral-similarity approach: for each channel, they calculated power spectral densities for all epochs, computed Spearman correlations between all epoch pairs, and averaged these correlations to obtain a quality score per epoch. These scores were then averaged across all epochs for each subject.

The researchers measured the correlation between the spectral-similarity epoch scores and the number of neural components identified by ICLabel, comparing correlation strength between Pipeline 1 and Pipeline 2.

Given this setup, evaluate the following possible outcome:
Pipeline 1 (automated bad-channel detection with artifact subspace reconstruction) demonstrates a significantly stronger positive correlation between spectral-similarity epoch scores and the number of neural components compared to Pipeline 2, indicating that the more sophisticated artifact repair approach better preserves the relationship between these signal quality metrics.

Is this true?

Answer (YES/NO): NO